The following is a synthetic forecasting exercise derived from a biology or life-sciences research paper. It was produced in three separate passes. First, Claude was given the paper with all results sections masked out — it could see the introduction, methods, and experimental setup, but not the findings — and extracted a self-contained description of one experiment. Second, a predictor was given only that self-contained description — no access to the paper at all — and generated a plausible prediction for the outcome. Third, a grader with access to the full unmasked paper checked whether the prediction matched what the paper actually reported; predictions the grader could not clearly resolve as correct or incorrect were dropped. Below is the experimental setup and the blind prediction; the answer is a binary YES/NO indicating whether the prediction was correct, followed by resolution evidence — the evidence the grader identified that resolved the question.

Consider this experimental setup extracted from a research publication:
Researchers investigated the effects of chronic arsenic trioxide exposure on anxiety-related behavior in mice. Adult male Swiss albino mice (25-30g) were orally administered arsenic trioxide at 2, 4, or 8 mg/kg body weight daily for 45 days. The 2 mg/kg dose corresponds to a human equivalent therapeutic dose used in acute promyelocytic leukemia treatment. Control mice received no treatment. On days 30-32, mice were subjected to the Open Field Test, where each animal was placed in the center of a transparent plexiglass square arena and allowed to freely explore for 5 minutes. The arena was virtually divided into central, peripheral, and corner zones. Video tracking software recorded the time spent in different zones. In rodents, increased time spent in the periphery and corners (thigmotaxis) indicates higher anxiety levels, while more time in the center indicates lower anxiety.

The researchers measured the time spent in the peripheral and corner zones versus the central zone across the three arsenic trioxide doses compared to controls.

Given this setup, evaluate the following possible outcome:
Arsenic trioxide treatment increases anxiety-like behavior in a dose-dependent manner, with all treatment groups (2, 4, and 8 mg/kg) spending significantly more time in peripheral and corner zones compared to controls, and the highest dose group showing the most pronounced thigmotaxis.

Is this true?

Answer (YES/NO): NO